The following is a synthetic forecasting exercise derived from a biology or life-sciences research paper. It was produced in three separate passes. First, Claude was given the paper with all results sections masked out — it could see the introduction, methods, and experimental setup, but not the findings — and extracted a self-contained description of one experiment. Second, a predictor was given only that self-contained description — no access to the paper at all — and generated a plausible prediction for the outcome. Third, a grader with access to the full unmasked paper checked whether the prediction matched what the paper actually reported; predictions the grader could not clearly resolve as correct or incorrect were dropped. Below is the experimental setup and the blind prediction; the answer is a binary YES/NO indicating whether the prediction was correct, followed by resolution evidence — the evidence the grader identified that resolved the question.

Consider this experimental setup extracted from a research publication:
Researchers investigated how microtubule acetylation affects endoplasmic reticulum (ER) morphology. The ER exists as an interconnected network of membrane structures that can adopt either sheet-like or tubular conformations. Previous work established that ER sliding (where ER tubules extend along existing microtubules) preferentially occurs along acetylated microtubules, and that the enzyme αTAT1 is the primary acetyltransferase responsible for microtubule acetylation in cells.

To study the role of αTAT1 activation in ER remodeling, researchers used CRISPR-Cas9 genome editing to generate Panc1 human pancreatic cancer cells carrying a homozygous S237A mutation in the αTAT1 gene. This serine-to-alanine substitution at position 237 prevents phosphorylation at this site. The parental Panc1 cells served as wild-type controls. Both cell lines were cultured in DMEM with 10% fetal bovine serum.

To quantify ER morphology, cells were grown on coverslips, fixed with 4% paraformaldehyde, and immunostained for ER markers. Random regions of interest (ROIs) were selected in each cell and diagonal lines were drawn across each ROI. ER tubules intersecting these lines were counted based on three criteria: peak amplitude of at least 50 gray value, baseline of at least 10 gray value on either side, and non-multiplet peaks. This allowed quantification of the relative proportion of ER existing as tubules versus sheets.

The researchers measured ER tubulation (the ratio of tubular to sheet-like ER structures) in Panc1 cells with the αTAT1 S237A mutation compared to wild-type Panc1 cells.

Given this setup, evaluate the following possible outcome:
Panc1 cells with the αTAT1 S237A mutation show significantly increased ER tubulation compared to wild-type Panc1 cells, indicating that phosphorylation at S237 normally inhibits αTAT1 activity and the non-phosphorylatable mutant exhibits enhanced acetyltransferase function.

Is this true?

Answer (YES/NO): NO